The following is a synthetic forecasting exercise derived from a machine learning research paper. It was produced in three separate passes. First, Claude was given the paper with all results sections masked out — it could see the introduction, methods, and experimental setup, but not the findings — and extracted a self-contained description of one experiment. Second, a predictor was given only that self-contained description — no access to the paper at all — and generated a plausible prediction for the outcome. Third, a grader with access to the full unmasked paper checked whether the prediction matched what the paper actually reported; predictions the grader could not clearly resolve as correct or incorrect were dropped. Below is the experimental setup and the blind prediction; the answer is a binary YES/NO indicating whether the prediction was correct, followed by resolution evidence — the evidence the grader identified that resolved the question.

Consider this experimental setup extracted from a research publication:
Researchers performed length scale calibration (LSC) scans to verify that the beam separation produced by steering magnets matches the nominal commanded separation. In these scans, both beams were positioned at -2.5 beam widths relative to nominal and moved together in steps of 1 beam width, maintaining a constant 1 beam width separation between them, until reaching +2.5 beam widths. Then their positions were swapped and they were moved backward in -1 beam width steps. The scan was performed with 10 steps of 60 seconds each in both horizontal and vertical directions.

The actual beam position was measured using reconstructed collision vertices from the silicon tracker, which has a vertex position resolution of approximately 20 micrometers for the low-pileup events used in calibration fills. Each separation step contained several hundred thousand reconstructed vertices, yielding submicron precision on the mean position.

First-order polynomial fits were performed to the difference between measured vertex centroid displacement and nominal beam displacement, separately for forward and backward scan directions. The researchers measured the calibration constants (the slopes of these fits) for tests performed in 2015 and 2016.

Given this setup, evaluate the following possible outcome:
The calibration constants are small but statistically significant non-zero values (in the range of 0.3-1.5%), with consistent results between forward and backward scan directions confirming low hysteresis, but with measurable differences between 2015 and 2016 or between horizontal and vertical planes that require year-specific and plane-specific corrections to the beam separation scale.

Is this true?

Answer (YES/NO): NO